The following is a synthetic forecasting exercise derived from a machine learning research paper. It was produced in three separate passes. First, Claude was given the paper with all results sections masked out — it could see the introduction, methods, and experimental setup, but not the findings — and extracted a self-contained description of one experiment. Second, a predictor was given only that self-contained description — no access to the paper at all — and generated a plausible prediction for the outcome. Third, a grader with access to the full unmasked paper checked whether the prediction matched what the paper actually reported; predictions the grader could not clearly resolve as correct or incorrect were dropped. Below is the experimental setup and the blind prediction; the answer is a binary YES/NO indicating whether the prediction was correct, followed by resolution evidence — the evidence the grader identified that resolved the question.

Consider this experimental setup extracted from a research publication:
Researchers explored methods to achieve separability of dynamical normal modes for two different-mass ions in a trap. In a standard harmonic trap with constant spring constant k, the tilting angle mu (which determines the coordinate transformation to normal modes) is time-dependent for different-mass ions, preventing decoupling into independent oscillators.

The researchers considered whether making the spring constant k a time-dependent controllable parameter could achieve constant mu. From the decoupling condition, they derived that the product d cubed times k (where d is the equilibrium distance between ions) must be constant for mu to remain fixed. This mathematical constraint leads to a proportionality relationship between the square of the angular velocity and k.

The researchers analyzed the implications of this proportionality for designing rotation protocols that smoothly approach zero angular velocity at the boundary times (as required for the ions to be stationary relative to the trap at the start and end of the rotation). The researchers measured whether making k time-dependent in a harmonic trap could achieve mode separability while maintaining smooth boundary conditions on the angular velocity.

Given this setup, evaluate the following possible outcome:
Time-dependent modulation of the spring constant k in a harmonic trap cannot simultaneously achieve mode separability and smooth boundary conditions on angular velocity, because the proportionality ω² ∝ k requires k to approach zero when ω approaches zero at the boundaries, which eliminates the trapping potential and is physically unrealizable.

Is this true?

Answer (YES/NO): YES